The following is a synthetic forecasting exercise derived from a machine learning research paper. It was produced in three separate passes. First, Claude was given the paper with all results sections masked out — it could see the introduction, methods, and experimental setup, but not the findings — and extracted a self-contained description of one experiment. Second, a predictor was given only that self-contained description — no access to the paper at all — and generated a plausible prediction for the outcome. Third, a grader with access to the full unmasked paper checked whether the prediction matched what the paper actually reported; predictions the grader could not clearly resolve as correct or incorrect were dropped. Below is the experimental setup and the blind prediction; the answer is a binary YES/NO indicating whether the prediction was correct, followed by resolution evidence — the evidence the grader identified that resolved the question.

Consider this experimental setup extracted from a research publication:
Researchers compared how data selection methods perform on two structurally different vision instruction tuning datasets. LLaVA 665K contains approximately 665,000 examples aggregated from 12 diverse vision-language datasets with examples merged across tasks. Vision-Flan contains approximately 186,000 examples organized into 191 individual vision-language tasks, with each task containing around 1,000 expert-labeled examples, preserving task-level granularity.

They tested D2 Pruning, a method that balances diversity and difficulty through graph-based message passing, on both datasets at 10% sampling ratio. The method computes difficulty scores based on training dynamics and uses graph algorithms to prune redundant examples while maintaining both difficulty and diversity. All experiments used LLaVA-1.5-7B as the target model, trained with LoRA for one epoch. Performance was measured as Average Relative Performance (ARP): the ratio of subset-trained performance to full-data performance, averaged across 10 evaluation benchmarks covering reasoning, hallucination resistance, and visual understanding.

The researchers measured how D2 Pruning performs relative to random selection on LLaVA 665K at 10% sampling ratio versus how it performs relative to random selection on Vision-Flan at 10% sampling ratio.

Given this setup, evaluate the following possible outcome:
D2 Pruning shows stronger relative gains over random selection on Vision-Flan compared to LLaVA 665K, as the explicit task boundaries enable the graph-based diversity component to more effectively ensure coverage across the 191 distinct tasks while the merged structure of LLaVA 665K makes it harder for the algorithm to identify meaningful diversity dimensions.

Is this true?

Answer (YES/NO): YES